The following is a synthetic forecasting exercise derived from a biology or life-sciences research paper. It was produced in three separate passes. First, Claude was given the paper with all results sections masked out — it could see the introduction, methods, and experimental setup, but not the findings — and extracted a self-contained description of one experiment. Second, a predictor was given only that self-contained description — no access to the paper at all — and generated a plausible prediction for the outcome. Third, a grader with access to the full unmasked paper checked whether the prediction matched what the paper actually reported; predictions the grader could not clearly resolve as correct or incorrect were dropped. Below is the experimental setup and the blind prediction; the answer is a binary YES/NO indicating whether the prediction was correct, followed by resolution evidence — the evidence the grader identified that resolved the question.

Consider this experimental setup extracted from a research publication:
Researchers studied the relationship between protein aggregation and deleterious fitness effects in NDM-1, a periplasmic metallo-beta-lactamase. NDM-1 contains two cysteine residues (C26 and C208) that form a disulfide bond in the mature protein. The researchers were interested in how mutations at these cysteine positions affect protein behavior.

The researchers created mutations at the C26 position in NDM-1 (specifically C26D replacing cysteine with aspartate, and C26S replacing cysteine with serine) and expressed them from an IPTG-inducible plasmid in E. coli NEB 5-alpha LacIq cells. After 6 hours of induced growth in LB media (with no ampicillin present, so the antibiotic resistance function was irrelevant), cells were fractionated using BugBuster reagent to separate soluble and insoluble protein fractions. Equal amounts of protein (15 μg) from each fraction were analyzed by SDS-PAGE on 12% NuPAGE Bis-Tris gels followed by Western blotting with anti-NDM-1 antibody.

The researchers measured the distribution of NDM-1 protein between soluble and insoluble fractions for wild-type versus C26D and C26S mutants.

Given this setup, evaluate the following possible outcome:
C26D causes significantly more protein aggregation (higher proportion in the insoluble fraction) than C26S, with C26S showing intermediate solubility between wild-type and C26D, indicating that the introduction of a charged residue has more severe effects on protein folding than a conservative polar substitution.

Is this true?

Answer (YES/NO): NO